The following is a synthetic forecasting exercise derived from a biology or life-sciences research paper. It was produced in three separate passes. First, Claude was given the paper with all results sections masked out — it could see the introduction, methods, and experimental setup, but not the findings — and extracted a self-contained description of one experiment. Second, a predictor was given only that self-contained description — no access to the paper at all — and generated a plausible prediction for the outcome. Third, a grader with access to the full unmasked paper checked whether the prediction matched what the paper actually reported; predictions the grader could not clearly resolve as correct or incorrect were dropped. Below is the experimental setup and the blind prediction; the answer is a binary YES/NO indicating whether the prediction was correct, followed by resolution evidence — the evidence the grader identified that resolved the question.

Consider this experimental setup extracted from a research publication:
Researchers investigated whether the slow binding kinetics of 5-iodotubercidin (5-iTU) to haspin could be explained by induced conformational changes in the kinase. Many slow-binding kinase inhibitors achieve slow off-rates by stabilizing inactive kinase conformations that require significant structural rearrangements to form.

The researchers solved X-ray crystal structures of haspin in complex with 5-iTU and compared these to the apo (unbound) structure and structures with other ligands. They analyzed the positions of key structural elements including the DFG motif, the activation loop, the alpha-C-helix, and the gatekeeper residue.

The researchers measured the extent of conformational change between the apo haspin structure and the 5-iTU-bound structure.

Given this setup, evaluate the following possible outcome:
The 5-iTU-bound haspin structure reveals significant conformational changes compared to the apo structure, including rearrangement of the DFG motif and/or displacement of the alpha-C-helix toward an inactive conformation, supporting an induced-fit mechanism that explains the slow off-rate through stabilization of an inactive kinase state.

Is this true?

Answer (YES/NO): NO